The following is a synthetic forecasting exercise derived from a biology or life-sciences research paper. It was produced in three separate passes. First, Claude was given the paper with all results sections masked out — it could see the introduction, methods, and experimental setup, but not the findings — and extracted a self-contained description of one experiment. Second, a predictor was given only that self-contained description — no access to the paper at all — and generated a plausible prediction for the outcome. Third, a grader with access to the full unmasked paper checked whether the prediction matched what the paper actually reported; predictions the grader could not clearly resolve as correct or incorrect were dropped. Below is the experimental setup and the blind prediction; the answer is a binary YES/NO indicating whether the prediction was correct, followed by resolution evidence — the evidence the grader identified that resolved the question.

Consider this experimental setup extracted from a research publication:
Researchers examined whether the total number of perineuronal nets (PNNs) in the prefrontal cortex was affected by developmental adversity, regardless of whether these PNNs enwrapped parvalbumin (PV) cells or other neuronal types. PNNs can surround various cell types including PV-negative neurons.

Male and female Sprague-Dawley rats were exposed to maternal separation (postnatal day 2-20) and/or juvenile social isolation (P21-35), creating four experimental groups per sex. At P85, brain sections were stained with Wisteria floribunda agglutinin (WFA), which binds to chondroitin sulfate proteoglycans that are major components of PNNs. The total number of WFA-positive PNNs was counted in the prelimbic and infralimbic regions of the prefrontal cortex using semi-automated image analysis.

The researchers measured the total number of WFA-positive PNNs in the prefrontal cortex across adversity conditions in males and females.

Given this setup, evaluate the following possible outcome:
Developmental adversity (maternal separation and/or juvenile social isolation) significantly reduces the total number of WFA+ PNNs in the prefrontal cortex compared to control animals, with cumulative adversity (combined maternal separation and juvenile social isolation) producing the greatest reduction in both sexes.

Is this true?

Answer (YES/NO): NO